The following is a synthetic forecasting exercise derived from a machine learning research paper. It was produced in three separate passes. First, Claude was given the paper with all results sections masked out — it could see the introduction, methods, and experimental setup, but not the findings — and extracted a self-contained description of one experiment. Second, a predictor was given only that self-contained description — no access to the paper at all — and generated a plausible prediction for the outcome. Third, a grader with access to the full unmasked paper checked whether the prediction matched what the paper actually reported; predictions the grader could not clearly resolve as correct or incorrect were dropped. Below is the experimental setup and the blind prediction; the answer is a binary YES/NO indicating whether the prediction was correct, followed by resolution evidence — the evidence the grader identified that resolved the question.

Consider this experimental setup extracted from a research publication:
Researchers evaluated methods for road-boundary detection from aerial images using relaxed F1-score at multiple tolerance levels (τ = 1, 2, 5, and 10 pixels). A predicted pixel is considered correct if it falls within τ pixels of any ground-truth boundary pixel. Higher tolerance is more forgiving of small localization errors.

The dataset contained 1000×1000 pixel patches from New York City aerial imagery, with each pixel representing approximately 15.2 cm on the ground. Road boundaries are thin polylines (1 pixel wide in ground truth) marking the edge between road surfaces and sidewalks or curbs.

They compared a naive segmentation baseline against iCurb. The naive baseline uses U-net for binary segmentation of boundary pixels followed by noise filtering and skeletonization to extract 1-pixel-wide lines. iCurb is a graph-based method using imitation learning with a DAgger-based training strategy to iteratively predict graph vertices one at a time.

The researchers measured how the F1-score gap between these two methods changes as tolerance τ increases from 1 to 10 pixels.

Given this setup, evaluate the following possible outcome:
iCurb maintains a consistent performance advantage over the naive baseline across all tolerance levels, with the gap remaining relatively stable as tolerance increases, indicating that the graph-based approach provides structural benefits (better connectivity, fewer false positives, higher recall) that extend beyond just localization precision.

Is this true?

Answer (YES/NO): NO